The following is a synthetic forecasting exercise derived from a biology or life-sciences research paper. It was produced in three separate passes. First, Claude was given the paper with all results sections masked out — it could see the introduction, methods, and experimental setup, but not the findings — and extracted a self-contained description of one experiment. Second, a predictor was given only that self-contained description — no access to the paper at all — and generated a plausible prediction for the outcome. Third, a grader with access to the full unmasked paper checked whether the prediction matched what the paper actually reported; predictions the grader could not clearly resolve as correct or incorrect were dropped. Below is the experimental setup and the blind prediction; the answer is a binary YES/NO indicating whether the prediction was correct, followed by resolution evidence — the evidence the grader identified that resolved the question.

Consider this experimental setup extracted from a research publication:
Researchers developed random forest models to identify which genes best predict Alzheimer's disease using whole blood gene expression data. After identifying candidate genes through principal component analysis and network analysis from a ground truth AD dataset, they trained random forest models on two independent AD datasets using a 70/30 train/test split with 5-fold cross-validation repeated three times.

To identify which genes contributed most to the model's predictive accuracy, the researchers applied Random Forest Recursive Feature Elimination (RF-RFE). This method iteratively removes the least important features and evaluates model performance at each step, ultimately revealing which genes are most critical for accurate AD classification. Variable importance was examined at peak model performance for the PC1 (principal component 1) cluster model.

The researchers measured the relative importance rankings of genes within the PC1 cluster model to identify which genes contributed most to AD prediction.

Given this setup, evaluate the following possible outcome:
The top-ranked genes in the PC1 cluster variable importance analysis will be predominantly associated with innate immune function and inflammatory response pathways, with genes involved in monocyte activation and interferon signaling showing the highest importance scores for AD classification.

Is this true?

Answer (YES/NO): NO